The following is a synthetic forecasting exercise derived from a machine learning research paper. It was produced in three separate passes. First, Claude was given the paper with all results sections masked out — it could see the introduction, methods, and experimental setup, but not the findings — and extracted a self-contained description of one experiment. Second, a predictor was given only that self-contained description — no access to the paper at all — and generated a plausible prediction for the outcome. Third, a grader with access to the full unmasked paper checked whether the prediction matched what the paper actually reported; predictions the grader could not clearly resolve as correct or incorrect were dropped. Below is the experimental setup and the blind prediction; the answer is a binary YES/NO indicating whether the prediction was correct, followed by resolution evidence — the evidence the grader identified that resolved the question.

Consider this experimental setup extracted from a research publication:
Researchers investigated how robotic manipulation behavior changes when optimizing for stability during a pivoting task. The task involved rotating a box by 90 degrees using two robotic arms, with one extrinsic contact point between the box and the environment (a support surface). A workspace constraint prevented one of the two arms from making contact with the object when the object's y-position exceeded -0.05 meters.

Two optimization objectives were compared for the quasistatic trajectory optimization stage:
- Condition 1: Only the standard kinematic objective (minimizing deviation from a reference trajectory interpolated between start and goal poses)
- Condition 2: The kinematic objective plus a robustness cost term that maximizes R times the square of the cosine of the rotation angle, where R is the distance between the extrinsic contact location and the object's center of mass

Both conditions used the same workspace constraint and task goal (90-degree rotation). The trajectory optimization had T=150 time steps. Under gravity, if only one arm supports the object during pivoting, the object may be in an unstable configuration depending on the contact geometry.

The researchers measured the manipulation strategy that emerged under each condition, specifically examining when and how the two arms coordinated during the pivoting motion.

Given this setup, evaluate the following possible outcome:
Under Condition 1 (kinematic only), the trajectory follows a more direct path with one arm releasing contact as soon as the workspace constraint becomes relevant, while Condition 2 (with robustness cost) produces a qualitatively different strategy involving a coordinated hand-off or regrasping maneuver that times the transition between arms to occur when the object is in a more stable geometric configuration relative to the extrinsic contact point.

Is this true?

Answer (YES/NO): NO